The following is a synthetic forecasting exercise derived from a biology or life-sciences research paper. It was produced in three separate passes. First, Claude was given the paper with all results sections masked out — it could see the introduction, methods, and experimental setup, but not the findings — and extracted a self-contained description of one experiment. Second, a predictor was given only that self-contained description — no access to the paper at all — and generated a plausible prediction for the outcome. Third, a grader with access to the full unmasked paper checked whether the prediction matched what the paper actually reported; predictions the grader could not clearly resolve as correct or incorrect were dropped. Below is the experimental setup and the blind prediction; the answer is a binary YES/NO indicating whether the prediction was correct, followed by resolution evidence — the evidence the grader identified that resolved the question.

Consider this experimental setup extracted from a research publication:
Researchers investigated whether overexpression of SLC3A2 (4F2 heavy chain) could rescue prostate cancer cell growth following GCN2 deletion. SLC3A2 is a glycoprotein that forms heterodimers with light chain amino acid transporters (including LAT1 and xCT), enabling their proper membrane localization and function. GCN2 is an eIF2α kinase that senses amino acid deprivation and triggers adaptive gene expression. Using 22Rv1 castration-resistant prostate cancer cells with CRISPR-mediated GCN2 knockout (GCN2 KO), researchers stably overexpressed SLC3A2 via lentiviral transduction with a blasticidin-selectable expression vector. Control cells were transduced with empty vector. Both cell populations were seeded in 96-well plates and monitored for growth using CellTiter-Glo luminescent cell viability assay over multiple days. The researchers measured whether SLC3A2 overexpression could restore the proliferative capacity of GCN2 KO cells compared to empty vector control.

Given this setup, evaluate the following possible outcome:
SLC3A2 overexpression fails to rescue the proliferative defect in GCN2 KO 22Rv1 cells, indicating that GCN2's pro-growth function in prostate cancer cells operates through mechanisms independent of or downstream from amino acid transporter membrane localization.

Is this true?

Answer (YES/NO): NO